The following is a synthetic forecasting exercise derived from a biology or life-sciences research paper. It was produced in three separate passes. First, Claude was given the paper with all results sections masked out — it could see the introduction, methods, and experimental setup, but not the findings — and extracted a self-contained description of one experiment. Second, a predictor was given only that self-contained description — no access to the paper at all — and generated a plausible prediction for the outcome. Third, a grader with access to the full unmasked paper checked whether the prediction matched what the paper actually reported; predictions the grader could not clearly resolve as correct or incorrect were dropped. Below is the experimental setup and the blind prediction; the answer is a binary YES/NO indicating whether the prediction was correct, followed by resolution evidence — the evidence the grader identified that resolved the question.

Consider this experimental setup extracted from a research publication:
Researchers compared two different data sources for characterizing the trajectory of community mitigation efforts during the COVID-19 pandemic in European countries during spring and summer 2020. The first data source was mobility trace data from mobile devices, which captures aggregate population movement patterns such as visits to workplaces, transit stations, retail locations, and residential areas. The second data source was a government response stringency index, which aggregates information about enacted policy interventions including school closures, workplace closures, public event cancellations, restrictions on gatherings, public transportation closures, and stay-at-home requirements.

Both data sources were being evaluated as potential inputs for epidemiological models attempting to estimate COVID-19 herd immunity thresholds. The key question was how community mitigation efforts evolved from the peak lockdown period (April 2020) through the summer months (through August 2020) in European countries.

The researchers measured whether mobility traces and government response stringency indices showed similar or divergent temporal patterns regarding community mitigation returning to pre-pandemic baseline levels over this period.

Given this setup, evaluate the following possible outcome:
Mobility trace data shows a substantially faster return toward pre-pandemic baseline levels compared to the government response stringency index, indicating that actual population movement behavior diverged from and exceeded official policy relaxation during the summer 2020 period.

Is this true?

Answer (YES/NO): YES